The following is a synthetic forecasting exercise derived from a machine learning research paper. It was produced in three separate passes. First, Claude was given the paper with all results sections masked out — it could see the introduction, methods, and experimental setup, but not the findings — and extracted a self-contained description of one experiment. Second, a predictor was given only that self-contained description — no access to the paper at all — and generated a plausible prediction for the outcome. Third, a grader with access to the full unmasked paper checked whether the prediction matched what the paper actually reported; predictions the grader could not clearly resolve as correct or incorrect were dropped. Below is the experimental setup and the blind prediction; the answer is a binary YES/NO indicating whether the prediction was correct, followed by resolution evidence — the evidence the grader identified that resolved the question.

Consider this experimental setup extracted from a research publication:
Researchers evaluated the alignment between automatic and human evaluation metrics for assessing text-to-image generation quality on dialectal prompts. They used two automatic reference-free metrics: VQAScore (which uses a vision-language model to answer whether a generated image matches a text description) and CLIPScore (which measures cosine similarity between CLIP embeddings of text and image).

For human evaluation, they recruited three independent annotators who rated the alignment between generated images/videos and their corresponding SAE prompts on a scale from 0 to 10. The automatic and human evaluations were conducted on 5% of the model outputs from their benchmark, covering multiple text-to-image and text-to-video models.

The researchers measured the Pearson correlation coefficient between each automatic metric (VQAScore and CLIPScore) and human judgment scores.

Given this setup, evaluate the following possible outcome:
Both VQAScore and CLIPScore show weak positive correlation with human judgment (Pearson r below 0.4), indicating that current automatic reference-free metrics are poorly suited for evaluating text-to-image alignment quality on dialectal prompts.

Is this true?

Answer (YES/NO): NO